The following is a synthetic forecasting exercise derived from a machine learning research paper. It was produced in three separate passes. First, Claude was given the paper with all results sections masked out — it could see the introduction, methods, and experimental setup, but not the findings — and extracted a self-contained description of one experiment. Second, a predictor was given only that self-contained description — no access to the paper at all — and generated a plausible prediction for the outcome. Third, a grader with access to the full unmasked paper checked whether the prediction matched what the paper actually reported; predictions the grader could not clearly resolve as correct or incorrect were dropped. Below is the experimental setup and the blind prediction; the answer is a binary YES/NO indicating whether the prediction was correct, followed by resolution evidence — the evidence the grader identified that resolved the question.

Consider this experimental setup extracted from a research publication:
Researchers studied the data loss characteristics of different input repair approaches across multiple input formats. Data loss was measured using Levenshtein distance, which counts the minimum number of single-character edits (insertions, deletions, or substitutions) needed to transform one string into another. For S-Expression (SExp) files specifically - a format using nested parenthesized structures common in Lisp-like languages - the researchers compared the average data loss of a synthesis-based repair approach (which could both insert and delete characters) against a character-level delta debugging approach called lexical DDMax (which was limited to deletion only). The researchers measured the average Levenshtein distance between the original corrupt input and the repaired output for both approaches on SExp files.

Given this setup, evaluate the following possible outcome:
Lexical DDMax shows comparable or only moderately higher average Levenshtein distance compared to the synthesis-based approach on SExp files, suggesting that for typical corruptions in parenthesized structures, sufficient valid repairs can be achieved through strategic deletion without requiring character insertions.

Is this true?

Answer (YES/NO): NO